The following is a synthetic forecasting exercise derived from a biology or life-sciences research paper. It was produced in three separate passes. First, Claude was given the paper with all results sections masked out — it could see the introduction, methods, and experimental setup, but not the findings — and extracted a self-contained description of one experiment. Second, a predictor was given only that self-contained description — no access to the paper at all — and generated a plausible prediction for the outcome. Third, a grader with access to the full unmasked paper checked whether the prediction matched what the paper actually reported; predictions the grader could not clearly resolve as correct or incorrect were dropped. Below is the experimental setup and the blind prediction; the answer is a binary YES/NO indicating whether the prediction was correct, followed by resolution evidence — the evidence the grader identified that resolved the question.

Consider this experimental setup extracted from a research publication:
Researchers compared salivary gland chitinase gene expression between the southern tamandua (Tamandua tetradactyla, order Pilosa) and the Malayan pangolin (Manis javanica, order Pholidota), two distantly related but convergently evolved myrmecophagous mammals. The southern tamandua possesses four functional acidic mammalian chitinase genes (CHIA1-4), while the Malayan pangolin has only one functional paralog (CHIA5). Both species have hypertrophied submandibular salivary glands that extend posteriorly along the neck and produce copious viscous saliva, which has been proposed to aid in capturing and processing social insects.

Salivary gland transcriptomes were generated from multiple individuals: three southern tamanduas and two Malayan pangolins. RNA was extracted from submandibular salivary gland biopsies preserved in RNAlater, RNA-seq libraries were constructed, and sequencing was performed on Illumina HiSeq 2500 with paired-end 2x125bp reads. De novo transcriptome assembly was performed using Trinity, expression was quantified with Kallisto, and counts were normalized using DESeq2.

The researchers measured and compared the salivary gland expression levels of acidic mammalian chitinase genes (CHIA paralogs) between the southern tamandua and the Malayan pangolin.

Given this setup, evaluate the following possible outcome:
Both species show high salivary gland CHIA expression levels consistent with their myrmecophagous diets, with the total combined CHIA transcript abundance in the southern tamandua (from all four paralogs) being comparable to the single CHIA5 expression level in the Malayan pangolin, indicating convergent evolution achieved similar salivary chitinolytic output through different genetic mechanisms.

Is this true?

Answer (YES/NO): NO